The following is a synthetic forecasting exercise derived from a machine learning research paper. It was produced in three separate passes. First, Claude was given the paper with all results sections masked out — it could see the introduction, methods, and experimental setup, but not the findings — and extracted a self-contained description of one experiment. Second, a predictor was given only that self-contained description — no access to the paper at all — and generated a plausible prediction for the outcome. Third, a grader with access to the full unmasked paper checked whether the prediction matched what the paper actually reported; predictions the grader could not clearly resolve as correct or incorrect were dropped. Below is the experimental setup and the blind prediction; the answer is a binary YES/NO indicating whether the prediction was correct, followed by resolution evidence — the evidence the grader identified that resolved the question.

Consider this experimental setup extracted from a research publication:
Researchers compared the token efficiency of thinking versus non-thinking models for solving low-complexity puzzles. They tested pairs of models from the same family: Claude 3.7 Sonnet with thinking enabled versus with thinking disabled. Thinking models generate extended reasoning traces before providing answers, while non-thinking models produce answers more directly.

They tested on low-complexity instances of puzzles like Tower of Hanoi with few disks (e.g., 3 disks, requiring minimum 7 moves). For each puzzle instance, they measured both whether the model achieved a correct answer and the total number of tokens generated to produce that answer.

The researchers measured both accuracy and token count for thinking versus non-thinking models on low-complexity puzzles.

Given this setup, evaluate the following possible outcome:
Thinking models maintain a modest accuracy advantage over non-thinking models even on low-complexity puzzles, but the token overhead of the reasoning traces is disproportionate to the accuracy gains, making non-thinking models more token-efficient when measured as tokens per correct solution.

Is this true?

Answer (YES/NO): NO